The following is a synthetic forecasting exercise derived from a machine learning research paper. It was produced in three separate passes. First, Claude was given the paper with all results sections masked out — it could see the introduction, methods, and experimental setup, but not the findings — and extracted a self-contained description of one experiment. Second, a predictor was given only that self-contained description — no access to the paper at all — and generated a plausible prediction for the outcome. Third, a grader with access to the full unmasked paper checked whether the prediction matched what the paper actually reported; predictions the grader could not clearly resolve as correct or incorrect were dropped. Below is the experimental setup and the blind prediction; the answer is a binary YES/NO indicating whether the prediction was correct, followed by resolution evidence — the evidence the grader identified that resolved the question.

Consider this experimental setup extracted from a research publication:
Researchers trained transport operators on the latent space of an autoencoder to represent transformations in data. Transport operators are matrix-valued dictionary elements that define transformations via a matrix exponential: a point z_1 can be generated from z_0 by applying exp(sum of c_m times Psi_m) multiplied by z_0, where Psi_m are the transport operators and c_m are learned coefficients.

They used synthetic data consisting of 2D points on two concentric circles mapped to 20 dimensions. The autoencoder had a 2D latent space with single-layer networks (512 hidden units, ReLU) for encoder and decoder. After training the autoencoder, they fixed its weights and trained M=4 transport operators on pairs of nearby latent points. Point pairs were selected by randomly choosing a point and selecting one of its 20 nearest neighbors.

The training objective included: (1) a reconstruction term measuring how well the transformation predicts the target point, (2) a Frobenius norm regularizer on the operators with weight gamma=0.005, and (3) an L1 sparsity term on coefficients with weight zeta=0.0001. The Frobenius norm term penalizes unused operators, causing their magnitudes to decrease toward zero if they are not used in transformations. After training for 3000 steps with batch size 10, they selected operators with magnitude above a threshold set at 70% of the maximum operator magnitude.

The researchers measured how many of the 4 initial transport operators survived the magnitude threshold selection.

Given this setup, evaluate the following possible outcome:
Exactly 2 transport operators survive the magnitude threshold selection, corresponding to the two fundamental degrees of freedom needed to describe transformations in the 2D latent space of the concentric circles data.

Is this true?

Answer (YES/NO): NO